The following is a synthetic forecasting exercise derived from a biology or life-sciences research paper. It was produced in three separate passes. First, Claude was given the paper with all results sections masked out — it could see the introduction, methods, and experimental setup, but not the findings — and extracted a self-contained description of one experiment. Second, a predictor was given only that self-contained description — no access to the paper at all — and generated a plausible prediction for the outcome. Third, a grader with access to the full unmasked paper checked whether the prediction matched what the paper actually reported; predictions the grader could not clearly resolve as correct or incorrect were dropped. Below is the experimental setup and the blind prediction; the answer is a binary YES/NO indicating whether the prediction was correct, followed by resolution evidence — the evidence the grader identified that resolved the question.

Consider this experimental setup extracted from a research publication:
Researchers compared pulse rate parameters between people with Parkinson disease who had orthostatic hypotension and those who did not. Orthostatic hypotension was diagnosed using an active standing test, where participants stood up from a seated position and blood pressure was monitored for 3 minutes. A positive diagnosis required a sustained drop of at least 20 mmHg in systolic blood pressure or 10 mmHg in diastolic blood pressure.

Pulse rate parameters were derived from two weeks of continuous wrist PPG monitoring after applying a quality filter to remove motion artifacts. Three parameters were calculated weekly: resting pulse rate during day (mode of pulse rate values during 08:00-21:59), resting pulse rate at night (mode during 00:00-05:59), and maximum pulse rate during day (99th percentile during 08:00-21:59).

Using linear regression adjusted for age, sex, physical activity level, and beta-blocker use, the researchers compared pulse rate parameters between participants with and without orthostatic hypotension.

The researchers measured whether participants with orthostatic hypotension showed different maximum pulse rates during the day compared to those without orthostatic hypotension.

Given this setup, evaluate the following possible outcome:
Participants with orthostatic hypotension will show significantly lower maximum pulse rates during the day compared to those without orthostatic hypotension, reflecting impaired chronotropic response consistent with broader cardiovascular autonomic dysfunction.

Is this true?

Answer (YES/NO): NO